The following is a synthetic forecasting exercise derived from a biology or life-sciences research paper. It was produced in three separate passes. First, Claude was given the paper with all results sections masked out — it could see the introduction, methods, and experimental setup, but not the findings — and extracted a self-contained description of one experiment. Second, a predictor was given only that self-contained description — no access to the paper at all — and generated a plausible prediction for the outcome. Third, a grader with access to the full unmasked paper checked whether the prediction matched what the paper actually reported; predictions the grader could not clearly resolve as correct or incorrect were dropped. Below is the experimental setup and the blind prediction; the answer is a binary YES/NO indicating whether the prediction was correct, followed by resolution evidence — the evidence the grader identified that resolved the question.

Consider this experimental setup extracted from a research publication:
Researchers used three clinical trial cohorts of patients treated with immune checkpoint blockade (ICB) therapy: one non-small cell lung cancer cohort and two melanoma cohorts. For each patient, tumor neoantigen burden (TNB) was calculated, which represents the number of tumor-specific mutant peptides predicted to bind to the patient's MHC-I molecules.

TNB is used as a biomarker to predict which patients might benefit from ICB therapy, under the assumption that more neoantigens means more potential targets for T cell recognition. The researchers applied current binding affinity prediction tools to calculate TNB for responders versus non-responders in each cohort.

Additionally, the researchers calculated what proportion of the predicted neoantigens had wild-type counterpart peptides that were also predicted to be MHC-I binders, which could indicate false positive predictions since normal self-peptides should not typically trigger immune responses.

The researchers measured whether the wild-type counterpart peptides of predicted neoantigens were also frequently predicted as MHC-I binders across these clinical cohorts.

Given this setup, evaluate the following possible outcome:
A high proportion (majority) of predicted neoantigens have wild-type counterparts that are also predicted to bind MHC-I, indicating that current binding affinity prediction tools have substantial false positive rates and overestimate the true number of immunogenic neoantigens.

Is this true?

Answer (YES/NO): YES